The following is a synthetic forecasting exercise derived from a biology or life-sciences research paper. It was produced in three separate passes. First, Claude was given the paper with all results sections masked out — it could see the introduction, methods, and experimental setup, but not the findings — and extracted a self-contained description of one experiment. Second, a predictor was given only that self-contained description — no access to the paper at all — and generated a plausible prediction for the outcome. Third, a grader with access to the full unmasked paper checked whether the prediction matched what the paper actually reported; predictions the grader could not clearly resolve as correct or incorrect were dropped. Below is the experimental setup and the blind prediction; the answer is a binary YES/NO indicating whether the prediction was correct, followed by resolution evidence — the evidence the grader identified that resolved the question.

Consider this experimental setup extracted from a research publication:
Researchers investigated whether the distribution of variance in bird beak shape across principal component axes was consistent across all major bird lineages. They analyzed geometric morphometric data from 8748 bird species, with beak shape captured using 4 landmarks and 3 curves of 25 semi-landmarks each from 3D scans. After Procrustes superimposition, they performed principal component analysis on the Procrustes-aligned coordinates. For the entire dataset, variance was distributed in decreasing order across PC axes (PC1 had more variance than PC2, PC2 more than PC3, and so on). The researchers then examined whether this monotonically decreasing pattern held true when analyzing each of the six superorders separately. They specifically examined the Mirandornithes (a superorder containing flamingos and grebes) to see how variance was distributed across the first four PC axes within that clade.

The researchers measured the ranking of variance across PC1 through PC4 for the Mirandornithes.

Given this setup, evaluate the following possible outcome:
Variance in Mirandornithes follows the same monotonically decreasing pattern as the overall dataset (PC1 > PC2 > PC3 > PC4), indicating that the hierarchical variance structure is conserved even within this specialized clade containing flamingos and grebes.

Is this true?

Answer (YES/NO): NO